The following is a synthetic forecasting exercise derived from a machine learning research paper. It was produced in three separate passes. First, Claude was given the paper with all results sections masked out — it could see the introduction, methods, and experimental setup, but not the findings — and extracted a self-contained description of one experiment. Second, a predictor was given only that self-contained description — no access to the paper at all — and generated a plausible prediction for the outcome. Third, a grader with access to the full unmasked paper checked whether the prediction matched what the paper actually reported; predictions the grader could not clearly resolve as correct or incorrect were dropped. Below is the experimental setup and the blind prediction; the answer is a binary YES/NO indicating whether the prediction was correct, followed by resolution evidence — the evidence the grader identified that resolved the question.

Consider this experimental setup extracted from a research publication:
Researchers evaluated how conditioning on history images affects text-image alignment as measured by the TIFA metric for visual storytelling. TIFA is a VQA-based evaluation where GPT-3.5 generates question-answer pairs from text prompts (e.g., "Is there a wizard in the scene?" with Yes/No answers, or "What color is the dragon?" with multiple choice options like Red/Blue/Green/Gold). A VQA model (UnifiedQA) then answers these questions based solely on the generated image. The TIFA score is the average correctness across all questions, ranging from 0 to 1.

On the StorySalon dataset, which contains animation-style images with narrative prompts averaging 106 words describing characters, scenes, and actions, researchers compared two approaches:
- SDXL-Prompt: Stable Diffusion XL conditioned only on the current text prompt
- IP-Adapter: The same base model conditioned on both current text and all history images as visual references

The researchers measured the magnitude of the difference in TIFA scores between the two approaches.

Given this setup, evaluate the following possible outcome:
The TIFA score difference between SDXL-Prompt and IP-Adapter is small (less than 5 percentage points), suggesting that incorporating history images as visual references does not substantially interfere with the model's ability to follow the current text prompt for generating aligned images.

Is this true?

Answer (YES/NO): NO